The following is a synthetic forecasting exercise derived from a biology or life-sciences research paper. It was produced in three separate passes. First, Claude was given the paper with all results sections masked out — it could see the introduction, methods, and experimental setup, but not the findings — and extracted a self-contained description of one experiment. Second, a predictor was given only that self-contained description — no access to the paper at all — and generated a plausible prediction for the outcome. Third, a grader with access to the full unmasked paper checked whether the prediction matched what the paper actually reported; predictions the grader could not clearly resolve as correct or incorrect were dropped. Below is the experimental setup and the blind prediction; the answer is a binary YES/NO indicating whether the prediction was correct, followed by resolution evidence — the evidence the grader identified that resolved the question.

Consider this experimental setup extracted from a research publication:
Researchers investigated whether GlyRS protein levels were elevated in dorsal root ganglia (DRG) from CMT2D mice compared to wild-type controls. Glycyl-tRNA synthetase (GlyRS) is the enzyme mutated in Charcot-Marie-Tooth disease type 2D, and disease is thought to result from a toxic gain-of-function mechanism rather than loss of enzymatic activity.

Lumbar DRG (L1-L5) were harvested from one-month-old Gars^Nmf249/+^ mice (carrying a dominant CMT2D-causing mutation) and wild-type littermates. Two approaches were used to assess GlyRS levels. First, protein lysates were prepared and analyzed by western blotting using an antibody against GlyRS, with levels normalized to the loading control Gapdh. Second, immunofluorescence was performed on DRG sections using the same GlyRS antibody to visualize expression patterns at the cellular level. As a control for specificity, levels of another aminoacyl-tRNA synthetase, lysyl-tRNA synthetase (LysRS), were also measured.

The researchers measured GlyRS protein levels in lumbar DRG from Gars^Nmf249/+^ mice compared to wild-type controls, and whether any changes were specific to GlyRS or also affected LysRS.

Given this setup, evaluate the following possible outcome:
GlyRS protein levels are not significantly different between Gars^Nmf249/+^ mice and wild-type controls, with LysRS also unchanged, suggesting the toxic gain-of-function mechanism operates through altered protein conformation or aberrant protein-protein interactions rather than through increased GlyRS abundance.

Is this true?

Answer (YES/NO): NO